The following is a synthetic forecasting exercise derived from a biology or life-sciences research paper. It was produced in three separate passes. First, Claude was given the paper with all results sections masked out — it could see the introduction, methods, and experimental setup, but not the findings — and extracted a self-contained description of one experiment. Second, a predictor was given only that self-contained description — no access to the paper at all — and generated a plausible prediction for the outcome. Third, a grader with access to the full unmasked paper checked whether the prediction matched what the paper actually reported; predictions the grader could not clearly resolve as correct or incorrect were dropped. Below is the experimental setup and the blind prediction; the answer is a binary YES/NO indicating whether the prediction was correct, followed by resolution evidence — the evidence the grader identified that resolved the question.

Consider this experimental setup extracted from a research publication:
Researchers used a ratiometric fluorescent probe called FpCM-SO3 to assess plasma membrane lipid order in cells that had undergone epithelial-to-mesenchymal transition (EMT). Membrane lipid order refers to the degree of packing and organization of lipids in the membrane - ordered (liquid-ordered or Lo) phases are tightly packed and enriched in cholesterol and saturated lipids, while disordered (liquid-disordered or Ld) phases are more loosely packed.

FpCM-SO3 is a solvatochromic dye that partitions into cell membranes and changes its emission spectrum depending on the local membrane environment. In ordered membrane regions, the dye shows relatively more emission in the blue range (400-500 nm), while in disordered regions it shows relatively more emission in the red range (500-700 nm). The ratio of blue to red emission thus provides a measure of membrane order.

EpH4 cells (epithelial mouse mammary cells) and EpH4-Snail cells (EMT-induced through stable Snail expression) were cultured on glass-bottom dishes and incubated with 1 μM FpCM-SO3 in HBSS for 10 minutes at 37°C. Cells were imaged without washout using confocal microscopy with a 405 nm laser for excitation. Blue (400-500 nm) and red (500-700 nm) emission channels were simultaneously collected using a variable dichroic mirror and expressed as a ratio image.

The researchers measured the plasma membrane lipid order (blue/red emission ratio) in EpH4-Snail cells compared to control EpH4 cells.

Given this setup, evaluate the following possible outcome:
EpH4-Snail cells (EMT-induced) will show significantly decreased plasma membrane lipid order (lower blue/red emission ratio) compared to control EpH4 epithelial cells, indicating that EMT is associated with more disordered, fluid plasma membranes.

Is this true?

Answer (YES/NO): YES